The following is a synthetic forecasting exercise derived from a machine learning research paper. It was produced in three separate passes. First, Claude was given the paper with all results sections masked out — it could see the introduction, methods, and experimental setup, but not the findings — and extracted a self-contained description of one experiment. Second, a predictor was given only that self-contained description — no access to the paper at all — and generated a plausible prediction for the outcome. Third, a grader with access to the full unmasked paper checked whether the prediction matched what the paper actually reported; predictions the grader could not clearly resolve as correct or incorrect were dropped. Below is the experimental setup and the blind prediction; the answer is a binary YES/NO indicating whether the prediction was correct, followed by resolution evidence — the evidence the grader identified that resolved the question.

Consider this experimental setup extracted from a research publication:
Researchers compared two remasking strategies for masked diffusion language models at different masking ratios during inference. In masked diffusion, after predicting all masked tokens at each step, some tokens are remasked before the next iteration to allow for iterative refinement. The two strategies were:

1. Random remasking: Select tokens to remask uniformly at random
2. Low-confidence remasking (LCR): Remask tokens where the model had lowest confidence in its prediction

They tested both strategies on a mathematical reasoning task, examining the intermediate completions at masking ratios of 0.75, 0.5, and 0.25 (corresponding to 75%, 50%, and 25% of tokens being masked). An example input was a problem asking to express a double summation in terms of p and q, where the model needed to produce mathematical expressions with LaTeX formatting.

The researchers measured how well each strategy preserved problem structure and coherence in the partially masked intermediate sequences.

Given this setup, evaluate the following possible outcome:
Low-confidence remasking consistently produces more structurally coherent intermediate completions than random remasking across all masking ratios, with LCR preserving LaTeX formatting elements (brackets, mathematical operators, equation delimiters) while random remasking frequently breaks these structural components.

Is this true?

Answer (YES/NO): YES